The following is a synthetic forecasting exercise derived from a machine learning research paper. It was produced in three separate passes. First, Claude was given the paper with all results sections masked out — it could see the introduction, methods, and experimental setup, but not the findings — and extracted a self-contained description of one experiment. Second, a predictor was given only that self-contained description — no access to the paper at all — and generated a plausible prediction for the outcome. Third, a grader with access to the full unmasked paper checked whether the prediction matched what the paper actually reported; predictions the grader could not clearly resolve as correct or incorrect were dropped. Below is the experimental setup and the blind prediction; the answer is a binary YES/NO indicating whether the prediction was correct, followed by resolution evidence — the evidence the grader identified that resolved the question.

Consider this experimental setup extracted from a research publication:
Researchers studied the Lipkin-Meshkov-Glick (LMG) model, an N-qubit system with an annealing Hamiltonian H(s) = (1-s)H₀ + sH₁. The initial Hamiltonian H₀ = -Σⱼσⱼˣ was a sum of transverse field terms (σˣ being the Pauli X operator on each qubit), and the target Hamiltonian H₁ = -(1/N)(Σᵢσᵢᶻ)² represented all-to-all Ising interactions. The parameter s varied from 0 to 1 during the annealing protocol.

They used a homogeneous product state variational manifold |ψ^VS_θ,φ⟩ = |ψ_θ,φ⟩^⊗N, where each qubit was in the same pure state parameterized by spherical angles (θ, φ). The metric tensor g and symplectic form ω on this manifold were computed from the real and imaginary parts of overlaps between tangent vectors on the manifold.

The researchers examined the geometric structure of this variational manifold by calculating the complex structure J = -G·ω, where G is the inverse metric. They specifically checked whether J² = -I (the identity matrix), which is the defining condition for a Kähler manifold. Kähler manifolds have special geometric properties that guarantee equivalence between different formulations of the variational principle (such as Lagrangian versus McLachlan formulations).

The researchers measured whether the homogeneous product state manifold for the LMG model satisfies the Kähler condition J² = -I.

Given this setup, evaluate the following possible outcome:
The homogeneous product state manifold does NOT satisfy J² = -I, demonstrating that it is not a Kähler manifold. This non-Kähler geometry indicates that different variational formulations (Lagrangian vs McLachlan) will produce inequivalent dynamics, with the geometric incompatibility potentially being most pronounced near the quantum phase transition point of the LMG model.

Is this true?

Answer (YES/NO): NO